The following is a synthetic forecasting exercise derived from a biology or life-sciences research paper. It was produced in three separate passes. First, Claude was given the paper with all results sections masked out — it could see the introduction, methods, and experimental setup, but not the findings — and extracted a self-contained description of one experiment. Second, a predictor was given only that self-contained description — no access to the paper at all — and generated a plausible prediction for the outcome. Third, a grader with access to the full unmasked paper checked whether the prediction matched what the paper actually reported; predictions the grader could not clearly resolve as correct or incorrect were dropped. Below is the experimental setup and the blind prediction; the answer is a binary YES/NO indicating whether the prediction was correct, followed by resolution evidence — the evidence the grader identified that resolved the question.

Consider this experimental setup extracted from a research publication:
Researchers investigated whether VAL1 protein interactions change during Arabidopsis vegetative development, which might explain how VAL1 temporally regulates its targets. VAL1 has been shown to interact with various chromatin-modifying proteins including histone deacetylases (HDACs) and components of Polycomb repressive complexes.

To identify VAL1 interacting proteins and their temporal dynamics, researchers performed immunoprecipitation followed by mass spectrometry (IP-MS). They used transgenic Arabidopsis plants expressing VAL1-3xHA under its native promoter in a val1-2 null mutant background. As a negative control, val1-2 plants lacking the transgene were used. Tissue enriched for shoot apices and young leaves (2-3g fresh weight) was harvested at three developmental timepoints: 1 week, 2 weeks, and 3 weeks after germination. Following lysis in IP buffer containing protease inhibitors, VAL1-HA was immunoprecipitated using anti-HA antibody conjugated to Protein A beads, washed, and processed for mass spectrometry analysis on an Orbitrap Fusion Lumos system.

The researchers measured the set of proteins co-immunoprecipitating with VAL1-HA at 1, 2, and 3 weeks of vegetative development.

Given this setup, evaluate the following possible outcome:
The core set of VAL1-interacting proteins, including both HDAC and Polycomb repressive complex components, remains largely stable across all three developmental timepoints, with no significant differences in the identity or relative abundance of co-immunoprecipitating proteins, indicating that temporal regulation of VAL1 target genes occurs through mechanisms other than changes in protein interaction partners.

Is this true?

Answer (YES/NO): NO